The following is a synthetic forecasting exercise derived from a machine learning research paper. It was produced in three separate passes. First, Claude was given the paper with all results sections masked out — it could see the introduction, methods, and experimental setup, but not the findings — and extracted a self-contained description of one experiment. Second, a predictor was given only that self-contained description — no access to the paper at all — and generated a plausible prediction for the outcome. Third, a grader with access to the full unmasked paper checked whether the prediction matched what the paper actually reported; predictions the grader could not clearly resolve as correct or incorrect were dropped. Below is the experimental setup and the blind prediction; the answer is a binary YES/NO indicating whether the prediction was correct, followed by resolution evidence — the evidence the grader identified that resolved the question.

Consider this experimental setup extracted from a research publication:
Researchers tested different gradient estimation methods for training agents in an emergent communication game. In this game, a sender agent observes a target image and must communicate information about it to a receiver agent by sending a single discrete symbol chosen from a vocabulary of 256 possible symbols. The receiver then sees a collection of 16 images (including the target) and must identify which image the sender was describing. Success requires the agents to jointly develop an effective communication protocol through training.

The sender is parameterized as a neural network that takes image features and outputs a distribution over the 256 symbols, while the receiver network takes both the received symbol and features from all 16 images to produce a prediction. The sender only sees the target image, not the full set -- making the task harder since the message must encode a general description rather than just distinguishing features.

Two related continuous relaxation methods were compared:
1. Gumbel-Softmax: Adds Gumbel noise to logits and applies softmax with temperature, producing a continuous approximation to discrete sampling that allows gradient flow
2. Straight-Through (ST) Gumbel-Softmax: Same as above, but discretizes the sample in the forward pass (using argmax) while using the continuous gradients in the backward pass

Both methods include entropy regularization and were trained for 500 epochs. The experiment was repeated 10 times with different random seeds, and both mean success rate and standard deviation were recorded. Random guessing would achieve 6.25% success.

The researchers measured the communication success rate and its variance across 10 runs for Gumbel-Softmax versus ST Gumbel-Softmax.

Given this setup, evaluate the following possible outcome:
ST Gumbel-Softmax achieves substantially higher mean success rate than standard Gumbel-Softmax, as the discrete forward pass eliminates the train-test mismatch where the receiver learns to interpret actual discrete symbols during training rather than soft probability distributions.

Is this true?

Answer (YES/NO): NO